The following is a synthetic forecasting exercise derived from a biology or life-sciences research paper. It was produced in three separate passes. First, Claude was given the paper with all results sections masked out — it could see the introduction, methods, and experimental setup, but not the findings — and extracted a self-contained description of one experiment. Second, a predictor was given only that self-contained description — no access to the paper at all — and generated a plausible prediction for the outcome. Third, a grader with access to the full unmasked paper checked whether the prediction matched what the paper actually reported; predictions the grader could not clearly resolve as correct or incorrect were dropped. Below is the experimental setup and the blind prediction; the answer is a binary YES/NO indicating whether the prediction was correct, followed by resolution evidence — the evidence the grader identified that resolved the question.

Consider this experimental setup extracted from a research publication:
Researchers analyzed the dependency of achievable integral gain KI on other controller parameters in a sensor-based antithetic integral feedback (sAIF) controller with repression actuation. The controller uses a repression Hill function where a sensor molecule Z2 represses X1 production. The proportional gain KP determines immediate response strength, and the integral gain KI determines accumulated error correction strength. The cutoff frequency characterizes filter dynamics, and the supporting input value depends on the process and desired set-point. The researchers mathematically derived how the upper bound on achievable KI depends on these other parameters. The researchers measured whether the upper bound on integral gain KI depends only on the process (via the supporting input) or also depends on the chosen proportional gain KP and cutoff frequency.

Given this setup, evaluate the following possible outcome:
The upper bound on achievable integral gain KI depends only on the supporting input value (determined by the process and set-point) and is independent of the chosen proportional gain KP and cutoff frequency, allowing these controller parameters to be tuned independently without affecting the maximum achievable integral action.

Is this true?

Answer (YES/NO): NO